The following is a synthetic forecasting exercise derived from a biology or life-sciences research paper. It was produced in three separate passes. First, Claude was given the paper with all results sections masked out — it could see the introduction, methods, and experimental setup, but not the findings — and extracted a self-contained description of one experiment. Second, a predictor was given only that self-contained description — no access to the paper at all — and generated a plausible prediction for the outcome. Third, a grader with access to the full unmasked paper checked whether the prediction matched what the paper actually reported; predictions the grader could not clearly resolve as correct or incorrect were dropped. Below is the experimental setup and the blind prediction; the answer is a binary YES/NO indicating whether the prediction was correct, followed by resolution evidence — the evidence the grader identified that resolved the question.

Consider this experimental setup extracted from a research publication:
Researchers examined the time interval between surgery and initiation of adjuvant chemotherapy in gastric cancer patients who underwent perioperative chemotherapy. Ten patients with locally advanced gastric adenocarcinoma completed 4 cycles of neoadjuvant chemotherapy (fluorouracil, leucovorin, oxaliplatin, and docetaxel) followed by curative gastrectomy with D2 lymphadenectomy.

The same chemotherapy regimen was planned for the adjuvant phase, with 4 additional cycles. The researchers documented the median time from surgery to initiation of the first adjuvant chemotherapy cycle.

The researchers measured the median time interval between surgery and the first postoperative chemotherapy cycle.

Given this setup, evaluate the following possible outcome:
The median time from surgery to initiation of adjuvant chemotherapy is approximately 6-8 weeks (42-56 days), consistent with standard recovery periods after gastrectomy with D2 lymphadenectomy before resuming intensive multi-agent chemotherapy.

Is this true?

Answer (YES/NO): NO